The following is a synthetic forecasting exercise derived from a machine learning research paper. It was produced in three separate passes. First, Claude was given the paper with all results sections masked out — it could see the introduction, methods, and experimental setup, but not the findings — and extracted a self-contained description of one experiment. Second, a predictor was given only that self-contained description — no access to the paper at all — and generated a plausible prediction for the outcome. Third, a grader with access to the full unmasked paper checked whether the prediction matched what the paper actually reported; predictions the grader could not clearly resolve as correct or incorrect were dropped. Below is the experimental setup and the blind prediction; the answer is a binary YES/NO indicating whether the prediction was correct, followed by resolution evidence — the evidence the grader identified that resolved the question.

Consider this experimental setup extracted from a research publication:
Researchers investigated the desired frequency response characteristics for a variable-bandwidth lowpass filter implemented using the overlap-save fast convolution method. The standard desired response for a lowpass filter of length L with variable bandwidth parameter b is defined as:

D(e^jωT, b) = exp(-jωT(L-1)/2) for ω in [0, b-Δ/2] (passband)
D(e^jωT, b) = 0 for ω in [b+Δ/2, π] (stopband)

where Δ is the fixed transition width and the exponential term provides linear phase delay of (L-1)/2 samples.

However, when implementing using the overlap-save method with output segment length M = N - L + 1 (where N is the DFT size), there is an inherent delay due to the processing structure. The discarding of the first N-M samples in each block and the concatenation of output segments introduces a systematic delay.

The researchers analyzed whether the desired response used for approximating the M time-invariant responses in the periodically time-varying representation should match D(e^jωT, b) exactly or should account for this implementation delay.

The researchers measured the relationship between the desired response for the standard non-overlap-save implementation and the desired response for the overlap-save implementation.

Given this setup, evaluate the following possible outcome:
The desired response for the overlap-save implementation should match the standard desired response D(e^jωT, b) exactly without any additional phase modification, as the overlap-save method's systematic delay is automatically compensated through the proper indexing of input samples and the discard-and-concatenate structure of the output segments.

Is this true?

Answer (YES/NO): NO